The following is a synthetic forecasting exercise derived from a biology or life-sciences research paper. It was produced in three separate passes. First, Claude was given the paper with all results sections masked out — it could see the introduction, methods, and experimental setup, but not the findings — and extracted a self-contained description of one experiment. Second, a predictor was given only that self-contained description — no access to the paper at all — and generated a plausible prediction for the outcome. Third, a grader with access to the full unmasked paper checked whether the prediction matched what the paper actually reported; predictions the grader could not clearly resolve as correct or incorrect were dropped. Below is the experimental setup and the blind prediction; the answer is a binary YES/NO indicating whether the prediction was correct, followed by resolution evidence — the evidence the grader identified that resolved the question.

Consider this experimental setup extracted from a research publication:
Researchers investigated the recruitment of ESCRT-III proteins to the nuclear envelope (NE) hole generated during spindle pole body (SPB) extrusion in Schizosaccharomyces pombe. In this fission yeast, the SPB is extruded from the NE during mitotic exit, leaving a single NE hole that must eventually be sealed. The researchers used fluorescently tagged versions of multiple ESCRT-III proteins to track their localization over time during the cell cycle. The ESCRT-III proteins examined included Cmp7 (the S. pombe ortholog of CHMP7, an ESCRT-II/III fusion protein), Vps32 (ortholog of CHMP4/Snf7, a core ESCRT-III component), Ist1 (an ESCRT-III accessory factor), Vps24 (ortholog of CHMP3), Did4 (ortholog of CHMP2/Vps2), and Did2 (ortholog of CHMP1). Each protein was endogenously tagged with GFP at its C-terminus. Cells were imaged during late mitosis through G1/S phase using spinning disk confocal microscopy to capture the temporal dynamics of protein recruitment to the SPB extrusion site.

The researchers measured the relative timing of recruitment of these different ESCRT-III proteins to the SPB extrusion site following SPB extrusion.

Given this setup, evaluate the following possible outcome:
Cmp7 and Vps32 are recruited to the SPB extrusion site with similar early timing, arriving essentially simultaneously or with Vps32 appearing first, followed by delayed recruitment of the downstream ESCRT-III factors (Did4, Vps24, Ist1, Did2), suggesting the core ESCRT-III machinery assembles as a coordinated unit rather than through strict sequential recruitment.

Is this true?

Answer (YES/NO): NO